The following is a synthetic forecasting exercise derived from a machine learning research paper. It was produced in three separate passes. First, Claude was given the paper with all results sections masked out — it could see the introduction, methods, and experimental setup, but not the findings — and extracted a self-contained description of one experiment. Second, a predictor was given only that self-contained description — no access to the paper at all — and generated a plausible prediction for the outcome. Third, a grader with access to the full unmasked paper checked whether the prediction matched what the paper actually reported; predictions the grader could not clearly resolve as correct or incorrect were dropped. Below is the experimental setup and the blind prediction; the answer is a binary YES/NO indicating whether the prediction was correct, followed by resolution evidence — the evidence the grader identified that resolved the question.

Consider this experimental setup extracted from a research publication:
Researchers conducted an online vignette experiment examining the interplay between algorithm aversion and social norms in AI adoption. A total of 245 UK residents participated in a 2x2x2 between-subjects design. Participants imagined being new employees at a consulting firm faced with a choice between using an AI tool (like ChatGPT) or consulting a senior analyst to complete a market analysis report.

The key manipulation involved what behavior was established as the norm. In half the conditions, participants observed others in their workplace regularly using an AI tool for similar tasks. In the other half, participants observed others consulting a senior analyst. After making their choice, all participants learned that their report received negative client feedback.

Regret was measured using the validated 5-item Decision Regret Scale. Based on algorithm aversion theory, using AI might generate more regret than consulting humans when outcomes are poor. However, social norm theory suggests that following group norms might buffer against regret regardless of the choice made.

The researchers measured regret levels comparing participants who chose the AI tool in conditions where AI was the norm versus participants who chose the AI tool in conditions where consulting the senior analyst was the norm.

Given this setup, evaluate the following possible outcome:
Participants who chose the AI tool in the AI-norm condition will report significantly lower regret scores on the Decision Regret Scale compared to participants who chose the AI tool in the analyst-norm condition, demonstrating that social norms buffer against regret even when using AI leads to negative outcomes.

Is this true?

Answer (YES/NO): YES